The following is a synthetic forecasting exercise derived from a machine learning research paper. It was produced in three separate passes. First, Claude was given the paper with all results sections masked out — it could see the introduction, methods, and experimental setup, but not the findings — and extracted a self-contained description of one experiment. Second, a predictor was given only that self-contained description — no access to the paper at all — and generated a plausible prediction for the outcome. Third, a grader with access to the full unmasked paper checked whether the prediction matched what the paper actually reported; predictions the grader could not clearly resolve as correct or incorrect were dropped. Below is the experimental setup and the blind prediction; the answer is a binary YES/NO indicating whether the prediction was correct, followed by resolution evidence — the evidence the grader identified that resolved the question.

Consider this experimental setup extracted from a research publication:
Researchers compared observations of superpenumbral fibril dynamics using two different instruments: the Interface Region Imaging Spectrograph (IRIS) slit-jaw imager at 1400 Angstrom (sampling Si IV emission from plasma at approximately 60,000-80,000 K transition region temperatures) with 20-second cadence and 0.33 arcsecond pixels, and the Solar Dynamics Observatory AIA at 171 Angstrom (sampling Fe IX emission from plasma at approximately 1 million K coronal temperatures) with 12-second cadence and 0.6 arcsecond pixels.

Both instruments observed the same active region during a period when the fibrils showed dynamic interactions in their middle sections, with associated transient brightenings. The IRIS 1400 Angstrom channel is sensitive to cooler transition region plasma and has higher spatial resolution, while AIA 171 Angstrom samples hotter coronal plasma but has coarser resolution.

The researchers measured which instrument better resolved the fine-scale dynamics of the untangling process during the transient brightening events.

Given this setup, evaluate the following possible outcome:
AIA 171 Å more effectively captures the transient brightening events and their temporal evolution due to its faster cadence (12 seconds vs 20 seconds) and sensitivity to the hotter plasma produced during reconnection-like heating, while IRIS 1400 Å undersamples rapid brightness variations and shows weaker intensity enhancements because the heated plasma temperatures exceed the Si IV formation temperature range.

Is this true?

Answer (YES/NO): NO